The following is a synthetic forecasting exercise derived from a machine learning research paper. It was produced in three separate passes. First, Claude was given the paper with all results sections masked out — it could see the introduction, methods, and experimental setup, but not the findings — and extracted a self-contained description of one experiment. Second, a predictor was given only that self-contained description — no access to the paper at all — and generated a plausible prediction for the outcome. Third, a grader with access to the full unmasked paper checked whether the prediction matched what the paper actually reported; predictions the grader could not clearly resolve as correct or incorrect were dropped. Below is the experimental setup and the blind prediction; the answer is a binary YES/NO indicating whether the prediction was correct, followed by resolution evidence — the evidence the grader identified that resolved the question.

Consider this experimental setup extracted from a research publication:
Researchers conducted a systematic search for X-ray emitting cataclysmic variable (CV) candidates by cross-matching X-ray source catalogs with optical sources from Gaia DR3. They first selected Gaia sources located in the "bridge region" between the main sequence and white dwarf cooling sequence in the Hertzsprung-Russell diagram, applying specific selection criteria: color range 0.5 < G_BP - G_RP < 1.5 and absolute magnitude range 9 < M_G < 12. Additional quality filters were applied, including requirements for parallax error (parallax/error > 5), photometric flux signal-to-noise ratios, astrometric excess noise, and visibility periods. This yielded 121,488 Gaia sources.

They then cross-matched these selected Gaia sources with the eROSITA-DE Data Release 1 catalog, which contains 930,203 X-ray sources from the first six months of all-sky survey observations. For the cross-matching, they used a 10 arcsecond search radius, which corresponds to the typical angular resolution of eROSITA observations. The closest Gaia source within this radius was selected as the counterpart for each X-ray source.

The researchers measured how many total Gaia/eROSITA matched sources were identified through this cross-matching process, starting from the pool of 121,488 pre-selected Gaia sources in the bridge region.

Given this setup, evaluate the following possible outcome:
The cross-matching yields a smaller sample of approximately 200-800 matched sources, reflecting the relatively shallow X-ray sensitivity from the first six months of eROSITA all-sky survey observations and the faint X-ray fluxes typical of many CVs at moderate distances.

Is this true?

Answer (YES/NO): YES